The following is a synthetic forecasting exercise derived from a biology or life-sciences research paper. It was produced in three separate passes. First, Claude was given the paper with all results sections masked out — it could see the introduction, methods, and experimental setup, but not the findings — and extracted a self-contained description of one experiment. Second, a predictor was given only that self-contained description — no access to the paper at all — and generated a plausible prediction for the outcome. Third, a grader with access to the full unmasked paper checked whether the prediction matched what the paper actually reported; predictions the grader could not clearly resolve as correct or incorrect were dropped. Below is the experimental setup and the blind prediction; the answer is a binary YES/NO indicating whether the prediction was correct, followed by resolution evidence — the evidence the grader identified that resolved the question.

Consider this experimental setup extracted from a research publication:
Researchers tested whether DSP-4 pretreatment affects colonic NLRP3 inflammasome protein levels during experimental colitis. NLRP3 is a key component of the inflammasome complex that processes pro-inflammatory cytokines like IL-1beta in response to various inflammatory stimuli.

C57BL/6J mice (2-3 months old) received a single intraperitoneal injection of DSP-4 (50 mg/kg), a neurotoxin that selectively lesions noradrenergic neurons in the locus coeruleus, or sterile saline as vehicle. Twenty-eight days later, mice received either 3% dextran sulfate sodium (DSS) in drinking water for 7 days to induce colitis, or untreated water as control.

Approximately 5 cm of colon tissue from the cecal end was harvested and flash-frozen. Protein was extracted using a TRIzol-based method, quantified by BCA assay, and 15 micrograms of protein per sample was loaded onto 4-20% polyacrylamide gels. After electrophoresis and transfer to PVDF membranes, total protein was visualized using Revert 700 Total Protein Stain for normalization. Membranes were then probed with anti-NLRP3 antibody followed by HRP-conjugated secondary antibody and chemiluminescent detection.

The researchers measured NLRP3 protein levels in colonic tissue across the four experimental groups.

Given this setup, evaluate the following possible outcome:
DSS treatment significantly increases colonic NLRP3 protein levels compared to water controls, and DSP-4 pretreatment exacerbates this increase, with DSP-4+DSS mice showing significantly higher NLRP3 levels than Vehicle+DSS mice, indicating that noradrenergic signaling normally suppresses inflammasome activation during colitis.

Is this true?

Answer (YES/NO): NO